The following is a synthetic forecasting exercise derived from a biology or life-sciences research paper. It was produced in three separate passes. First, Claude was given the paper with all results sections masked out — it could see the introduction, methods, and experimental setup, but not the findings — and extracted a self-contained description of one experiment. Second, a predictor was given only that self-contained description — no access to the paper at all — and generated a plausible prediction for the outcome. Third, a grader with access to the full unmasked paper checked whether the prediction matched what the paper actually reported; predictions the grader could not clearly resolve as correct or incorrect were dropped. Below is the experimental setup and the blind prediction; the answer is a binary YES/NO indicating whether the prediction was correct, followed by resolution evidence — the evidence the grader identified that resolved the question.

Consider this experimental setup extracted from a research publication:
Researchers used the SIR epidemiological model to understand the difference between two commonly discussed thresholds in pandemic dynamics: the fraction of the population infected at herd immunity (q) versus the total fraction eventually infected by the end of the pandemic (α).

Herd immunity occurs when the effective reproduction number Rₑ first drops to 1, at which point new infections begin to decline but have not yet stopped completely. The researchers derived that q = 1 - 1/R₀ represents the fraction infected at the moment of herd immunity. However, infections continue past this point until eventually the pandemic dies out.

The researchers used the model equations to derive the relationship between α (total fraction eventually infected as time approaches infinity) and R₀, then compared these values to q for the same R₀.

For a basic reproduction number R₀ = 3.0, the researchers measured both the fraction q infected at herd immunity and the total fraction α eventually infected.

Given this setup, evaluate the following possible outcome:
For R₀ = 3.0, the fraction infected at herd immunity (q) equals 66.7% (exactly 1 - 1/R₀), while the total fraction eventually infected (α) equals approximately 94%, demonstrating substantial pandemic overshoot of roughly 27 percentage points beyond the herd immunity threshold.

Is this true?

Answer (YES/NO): YES